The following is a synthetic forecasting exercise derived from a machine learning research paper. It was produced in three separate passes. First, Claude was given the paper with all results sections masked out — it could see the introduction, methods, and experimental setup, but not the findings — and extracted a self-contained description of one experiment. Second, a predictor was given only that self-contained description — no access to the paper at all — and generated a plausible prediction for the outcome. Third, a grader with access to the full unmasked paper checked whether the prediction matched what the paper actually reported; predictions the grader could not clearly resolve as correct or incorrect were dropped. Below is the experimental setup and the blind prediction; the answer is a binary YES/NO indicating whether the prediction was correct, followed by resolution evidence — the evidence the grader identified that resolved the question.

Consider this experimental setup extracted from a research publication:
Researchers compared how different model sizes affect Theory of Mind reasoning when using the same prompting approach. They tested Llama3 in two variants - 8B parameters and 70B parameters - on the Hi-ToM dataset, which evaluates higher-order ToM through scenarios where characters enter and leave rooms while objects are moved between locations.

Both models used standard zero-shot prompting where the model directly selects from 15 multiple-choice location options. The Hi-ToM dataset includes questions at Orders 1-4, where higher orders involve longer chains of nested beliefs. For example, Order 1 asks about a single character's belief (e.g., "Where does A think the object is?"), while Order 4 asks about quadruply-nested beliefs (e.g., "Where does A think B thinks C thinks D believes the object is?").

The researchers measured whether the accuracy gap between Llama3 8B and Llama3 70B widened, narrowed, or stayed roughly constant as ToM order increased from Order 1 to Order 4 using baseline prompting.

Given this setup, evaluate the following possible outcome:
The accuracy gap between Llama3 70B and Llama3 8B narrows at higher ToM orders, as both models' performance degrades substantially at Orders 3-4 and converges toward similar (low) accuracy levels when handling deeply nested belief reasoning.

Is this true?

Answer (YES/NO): YES